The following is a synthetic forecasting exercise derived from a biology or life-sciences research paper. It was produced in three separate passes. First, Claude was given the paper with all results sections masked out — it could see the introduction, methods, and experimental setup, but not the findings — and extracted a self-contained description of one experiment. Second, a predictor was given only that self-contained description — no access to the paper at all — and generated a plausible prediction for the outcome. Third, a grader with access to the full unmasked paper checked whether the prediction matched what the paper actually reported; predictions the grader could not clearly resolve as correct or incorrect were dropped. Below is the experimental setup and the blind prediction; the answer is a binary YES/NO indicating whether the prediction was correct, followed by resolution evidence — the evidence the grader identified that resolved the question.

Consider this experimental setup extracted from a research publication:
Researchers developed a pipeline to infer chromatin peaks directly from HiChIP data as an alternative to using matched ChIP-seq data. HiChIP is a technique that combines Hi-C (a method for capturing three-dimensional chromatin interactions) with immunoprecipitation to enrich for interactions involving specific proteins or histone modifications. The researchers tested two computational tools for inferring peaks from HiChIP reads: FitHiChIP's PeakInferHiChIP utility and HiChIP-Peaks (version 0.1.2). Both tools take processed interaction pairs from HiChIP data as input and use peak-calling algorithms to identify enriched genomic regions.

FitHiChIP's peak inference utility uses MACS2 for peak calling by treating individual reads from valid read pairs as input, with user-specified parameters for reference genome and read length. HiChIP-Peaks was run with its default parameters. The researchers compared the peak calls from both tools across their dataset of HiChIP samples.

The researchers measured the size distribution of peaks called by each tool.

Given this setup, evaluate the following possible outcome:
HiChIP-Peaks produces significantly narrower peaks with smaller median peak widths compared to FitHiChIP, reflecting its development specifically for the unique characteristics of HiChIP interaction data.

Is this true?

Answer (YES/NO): NO